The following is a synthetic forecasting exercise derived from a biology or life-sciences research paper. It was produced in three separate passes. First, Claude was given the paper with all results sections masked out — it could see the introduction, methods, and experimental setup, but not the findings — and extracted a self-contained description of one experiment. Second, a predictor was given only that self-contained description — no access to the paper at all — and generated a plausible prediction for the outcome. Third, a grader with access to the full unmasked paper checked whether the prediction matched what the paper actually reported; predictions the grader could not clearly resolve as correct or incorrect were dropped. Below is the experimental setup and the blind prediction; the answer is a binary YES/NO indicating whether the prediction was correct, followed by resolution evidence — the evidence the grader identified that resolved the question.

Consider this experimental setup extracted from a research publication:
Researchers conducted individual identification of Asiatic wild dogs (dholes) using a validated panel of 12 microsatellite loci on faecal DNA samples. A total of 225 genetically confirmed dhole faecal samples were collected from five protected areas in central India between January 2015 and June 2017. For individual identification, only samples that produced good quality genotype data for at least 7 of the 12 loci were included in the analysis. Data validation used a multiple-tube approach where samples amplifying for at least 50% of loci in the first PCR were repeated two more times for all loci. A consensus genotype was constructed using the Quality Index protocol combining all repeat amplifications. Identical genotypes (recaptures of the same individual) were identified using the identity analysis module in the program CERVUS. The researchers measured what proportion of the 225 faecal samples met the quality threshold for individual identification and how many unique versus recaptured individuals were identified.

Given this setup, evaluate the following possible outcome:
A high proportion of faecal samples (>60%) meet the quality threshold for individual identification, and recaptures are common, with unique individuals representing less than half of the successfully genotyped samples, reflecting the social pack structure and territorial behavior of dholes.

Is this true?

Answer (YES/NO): NO